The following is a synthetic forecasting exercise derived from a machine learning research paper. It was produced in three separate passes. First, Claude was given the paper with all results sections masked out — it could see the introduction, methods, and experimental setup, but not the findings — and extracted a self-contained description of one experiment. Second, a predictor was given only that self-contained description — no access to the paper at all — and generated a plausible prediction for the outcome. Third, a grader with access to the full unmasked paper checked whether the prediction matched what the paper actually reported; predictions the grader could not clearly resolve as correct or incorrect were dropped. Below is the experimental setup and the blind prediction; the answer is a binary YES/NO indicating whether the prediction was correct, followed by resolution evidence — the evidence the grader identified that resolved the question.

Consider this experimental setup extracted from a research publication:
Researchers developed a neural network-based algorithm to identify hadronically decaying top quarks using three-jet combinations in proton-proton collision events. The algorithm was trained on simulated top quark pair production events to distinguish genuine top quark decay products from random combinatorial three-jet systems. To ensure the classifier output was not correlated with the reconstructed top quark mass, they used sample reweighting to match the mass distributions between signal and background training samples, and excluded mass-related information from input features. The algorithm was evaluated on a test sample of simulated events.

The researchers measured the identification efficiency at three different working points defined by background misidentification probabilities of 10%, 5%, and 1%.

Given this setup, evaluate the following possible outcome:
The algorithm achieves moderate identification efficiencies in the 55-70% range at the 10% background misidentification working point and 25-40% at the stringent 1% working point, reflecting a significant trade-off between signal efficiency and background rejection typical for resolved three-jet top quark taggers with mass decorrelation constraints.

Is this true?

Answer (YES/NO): NO